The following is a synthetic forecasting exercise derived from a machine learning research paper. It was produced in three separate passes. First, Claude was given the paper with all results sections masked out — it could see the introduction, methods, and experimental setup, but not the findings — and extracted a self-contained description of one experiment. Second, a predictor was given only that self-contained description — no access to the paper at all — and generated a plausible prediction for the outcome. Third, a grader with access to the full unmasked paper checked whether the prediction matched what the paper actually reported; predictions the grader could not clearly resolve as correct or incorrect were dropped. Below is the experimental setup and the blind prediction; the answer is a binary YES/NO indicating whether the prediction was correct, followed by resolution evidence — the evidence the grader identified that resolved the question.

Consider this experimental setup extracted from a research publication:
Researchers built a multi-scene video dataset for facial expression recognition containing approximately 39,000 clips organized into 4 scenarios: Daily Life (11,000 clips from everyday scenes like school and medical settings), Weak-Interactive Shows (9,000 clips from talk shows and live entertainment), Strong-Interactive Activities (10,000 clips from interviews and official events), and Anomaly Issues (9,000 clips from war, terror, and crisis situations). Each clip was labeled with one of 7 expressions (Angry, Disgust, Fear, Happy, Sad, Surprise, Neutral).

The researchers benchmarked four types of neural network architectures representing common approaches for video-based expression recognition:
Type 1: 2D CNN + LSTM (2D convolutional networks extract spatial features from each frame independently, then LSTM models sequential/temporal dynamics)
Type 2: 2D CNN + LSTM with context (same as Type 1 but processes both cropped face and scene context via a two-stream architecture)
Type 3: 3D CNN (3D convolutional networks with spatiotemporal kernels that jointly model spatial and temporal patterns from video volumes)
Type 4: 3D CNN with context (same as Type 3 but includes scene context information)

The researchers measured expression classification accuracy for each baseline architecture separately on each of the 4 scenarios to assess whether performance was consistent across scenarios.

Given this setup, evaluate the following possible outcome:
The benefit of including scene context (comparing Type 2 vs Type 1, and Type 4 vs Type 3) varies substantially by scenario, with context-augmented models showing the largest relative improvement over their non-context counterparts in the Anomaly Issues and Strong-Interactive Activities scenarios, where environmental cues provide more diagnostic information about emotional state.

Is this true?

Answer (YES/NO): NO